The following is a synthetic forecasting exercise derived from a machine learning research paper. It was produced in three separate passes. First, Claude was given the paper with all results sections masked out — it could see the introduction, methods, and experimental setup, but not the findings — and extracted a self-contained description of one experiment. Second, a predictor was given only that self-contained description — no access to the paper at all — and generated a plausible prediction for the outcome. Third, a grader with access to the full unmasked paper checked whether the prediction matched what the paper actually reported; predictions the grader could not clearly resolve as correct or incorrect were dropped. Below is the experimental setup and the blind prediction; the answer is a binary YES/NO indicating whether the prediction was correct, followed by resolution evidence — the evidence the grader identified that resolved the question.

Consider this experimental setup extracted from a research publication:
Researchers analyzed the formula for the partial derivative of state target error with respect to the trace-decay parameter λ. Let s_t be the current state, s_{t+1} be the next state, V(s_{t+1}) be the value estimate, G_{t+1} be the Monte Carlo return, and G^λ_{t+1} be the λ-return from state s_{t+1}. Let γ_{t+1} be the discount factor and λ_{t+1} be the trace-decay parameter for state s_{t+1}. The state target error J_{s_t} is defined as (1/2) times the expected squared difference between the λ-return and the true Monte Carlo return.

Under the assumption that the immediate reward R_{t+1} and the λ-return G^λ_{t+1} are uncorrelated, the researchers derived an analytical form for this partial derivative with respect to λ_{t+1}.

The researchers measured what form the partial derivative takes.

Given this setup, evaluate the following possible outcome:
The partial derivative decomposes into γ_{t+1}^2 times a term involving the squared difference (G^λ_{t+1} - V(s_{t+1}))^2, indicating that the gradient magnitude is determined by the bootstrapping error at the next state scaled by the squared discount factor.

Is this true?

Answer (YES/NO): NO